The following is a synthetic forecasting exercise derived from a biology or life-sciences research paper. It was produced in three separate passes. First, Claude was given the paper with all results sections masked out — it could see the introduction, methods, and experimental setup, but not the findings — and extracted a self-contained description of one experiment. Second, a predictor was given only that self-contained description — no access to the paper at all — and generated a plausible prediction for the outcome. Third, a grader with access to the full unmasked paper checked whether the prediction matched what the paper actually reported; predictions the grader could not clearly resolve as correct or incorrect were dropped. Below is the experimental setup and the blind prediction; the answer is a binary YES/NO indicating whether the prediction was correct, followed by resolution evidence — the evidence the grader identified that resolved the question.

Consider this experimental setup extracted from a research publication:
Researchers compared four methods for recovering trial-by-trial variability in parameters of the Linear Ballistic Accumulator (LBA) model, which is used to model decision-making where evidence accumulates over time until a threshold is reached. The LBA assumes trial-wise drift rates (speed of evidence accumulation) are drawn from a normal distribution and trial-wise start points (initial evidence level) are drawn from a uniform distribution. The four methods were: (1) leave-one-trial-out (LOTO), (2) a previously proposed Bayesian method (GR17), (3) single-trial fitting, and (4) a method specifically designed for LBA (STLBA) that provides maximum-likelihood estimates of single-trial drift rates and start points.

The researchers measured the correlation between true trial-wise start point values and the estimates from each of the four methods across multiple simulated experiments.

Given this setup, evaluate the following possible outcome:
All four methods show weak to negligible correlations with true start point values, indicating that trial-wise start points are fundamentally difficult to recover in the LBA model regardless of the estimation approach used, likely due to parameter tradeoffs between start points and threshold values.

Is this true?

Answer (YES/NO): NO